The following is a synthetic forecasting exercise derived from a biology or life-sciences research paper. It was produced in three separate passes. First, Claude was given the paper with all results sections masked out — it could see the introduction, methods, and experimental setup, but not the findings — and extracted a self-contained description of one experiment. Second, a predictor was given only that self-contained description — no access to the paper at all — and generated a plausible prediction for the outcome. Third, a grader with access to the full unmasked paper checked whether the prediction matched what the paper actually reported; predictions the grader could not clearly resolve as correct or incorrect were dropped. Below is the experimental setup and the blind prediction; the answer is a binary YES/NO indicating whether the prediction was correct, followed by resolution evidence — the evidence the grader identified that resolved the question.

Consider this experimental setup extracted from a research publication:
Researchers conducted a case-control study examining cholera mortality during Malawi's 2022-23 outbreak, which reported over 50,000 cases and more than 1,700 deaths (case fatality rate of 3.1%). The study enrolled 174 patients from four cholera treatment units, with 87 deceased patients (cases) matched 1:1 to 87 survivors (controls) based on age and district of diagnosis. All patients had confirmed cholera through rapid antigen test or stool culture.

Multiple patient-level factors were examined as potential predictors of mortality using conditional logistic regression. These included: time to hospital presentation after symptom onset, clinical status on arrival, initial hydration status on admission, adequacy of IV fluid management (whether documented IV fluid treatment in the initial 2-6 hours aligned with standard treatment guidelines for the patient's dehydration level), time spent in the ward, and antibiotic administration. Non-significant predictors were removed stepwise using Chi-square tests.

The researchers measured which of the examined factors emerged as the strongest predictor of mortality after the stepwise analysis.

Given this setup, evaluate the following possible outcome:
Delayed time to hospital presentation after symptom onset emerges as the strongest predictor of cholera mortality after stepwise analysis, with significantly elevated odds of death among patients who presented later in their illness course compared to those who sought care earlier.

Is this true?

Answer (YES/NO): NO